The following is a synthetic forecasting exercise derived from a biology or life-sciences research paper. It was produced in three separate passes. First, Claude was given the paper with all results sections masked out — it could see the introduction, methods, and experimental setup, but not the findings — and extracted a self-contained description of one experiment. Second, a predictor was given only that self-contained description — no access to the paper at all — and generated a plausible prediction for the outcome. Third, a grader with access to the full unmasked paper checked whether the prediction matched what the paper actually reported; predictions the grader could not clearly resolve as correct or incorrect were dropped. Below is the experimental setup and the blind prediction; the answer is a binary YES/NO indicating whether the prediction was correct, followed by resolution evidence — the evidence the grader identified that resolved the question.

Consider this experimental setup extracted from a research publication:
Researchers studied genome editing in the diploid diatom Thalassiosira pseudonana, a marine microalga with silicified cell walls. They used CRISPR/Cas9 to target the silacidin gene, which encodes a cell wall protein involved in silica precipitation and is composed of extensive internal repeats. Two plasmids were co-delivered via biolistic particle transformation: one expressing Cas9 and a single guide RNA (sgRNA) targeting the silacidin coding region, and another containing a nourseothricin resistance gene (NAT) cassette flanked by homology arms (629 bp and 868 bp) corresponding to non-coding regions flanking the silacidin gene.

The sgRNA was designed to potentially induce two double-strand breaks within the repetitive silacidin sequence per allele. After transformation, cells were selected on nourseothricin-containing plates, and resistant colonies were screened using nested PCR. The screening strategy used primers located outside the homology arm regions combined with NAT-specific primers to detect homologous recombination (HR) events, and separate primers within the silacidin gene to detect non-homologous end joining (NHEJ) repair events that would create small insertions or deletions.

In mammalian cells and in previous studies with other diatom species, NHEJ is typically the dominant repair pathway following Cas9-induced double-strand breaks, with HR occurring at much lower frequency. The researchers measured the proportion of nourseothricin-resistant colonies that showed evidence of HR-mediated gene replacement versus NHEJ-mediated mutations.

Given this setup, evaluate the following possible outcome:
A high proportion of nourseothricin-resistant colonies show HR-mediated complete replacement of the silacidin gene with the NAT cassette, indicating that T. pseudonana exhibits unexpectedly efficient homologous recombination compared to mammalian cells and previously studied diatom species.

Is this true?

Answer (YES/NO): YES